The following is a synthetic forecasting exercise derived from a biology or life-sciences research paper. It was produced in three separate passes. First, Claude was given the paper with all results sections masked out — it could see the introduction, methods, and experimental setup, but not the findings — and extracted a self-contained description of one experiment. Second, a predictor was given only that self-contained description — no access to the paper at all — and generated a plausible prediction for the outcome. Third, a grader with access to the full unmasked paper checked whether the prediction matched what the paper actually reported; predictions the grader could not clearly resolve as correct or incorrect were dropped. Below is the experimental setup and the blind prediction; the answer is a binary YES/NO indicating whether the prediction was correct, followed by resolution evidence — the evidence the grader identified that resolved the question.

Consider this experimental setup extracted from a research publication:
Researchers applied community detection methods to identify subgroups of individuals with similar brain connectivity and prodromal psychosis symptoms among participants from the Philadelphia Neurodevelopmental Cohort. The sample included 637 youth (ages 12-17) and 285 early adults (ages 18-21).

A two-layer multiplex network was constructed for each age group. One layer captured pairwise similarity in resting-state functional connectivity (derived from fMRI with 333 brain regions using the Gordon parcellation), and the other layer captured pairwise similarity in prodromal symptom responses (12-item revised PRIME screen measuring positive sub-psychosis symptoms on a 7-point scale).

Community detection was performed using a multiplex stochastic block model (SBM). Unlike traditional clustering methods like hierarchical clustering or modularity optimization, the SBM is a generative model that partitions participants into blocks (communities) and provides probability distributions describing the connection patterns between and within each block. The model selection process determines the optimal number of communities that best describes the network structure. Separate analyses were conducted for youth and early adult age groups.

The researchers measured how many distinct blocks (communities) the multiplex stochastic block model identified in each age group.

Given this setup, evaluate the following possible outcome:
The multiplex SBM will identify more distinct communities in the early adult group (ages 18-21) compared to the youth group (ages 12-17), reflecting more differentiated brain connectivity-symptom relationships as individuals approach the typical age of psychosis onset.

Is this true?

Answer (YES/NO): NO